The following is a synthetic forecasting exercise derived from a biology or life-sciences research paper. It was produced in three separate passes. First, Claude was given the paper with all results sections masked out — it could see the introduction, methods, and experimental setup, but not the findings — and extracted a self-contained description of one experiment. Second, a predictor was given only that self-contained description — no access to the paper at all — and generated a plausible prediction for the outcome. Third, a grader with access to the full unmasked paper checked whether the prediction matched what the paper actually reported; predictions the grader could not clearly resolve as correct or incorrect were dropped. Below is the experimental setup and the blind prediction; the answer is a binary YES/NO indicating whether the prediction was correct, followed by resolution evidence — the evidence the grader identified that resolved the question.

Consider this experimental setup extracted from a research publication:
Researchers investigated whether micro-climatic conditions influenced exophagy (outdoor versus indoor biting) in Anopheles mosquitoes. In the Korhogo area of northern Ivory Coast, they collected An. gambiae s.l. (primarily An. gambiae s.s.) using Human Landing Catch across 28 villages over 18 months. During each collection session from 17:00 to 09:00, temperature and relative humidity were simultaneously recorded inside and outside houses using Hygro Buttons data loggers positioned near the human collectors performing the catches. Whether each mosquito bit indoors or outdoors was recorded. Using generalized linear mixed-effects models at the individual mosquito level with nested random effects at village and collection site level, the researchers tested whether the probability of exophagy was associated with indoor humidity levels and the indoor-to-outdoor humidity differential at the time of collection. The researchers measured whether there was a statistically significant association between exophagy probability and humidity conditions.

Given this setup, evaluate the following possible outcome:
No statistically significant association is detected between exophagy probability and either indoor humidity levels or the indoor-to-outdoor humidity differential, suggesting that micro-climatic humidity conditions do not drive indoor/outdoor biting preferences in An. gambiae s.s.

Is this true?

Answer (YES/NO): NO